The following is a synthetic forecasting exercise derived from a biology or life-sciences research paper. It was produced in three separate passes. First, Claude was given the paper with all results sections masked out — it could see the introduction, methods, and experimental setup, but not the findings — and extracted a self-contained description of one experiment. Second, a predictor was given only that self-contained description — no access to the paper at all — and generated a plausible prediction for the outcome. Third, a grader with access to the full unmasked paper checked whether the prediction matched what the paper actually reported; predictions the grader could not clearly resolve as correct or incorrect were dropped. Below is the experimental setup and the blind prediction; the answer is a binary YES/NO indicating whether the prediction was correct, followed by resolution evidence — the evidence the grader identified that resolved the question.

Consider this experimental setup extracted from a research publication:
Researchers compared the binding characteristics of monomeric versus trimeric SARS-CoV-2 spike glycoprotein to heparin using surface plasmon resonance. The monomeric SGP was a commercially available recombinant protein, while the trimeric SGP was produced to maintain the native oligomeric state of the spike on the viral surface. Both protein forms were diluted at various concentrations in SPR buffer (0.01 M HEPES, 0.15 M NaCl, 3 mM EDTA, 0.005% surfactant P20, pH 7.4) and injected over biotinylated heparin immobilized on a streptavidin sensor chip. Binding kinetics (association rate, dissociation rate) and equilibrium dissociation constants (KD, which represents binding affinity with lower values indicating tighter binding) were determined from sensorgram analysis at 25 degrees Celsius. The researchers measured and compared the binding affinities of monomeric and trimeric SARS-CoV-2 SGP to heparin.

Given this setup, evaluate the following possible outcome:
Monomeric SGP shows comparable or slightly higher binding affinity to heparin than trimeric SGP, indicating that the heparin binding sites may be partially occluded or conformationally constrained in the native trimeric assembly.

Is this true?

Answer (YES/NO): YES